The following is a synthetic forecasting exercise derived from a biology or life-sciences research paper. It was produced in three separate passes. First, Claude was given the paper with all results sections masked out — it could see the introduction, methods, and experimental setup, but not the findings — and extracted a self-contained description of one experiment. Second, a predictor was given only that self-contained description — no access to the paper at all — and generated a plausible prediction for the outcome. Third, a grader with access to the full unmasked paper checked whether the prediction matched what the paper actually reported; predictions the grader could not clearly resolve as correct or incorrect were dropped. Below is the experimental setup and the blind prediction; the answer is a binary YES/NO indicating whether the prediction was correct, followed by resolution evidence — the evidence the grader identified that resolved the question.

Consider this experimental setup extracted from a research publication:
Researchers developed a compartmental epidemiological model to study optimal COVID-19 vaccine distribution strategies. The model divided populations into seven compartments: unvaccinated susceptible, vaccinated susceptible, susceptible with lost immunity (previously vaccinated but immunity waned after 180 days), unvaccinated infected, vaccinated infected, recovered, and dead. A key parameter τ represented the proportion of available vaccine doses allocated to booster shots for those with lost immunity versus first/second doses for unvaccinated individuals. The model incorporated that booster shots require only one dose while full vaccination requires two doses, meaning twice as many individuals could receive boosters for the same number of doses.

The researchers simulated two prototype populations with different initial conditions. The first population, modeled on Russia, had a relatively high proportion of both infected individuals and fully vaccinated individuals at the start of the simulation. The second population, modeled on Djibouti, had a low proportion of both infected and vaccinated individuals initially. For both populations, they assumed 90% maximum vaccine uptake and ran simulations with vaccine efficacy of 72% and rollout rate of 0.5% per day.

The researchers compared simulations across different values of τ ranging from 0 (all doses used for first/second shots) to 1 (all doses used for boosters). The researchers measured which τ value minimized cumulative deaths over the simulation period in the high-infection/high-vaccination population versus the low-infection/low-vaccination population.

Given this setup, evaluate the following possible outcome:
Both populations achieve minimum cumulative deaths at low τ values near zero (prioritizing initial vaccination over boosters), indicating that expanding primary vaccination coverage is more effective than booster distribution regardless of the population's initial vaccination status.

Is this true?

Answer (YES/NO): NO